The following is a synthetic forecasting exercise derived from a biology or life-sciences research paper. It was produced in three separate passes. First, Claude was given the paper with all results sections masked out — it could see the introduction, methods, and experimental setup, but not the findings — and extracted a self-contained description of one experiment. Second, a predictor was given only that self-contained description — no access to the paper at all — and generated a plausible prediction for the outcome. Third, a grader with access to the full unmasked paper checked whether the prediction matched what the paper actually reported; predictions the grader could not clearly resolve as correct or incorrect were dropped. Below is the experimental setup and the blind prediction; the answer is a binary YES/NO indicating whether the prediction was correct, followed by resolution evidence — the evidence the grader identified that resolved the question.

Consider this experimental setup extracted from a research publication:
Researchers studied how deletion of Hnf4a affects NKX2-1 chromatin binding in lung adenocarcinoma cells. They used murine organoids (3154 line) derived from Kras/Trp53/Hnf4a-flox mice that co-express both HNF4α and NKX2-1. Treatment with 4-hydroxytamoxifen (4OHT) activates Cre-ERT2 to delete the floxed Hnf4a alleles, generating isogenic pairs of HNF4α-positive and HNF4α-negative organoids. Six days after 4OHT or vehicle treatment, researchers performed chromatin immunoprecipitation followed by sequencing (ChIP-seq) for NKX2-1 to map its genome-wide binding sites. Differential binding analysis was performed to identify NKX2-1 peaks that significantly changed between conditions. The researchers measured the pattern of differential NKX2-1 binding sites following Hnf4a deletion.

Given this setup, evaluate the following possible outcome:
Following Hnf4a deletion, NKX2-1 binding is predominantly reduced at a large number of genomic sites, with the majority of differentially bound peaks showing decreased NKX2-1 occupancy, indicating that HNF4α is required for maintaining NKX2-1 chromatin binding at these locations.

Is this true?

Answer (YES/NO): NO